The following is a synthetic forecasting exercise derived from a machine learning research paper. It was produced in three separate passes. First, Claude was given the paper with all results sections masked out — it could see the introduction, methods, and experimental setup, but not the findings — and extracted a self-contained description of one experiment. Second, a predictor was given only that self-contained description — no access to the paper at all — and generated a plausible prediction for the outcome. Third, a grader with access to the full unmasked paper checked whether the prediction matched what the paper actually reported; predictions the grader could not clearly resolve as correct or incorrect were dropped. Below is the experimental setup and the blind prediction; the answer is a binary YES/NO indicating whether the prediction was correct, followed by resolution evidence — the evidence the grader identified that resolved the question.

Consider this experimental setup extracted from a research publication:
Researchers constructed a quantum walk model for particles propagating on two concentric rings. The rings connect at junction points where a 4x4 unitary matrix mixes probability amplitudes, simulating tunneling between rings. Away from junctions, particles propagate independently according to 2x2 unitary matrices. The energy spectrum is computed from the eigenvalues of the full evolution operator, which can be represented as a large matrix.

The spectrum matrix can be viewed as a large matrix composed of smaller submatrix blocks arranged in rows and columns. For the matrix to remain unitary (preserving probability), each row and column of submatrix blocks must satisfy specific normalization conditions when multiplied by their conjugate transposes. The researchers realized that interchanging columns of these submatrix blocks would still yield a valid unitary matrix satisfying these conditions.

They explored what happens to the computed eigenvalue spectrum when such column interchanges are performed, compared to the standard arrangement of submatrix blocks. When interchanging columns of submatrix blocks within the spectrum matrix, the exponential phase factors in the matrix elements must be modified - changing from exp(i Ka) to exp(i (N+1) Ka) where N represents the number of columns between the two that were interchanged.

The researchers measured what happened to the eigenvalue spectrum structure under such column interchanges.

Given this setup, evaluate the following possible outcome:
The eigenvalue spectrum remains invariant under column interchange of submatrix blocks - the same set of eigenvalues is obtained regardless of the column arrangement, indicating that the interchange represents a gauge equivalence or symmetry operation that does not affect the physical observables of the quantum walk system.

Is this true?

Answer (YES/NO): NO